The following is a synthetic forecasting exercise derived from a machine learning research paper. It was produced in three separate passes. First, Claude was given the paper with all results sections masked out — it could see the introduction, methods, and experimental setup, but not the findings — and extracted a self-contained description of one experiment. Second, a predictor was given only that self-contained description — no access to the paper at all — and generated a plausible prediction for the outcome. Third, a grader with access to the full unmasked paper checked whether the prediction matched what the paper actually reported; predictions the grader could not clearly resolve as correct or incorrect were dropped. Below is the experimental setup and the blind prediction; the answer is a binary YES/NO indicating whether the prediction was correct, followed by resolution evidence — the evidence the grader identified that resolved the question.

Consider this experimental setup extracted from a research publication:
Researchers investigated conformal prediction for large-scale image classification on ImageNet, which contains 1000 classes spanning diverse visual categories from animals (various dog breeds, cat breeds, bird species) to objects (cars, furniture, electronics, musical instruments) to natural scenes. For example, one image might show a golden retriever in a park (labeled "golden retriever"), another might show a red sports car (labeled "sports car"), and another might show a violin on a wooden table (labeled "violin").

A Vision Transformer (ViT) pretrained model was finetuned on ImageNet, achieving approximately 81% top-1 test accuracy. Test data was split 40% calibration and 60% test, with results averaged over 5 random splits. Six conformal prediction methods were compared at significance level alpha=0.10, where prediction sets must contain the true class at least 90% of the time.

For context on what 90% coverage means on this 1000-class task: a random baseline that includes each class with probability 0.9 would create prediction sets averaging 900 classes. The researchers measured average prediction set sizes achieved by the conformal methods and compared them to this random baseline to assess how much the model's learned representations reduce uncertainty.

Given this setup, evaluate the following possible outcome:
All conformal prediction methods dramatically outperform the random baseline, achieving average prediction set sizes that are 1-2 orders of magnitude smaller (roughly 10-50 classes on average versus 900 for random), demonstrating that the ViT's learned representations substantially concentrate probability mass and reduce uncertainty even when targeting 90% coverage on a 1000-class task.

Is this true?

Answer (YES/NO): NO